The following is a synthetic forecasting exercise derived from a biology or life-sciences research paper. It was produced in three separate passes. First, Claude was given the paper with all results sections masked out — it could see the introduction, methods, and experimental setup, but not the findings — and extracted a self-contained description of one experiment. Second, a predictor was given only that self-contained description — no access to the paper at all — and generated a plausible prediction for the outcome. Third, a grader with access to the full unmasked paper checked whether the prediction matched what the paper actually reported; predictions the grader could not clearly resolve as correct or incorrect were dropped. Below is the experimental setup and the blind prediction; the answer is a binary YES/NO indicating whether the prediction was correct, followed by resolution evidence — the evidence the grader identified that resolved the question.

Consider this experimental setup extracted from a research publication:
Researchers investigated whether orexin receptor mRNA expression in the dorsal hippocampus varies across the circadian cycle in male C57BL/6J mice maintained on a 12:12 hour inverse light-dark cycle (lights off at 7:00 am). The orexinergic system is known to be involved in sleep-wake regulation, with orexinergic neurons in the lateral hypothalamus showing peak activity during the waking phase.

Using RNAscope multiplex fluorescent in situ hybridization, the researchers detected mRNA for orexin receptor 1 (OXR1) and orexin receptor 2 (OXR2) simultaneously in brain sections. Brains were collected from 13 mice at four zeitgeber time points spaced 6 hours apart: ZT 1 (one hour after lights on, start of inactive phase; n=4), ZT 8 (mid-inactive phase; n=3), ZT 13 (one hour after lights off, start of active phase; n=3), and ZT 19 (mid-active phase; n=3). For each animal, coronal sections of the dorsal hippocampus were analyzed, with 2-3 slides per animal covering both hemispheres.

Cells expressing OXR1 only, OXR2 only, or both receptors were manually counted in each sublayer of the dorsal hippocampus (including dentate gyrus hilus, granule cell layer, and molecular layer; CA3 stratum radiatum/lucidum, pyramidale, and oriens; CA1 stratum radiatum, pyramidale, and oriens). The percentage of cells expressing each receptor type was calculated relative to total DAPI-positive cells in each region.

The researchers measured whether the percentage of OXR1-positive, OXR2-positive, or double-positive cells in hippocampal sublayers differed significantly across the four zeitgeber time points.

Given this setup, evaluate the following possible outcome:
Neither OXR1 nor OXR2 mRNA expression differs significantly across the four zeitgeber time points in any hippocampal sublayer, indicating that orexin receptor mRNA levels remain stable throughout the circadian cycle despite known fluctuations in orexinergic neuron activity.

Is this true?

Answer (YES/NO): YES